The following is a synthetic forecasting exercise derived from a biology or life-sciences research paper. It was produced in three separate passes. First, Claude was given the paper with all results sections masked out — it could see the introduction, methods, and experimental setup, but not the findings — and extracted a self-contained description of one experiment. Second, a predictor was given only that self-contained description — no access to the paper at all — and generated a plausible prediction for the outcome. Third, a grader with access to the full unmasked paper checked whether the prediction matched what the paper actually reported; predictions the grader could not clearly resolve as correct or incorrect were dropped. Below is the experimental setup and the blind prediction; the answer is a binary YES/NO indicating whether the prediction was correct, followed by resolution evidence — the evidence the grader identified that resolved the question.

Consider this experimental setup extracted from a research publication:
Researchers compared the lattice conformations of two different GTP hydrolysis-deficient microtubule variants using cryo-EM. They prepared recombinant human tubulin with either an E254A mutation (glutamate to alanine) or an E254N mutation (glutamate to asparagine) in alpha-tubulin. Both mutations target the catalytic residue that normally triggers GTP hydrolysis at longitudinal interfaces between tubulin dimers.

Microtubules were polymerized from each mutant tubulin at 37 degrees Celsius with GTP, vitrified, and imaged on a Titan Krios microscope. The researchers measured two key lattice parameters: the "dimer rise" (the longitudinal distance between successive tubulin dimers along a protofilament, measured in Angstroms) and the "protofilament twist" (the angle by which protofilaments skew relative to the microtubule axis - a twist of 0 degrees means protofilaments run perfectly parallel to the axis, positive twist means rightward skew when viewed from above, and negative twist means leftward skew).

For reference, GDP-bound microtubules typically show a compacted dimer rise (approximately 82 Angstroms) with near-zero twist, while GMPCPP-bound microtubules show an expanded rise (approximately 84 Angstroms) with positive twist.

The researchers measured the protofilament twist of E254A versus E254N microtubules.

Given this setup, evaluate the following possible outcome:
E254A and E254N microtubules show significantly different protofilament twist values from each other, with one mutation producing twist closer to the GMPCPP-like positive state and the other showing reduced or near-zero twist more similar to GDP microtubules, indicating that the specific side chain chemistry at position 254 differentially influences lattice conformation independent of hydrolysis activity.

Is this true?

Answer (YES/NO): NO